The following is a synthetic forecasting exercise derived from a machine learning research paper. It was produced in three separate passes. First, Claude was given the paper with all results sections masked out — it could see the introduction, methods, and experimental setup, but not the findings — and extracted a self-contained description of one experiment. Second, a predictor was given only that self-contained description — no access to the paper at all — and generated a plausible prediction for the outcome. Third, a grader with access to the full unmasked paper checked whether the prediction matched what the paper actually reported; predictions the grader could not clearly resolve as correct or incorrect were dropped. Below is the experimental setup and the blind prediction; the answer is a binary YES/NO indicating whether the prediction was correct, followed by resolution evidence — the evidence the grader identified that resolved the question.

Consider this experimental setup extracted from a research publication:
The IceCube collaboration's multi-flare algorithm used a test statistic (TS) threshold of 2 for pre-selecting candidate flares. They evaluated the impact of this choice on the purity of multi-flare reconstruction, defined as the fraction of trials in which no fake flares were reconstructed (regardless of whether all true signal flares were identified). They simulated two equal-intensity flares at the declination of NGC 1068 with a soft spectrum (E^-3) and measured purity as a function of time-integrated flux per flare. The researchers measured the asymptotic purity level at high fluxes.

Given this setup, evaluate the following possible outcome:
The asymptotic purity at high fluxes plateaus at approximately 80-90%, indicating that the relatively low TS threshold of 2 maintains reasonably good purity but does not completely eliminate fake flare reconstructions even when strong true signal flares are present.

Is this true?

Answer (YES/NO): NO